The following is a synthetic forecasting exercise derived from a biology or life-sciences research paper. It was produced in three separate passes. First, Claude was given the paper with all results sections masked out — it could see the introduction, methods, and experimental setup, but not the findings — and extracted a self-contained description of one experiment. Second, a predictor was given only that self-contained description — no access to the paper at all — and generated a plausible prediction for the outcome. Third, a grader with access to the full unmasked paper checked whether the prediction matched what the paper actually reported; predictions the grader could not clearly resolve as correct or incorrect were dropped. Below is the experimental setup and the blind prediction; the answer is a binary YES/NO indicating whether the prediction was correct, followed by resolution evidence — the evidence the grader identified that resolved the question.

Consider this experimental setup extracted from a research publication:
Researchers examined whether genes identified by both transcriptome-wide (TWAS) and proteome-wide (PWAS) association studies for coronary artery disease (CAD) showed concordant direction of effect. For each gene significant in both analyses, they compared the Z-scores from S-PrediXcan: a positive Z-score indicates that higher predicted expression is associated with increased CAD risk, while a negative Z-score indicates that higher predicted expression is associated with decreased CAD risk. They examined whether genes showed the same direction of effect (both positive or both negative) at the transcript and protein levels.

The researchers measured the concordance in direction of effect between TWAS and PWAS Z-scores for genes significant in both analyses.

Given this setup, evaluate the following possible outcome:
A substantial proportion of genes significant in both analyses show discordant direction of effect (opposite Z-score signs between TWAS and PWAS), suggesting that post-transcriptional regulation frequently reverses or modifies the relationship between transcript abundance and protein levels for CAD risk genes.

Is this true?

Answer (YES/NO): NO